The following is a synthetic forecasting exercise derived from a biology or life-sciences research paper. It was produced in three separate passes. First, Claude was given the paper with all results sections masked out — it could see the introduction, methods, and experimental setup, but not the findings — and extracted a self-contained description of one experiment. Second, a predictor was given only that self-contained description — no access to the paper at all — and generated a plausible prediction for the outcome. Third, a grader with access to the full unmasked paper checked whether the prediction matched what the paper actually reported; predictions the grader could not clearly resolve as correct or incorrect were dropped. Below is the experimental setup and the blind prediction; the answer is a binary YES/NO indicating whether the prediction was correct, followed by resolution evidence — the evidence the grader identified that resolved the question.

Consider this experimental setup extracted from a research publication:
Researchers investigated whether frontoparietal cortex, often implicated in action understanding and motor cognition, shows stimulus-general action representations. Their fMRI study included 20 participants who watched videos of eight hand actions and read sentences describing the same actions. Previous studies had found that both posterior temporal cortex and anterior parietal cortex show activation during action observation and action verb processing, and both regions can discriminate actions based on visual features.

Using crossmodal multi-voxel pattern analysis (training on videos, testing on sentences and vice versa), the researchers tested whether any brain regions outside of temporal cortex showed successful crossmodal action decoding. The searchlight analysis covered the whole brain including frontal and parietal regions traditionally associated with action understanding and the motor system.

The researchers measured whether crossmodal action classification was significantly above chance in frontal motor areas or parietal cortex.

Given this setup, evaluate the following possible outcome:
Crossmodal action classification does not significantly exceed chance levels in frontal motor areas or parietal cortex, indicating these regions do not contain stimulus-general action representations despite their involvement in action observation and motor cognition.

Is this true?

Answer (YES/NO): YES